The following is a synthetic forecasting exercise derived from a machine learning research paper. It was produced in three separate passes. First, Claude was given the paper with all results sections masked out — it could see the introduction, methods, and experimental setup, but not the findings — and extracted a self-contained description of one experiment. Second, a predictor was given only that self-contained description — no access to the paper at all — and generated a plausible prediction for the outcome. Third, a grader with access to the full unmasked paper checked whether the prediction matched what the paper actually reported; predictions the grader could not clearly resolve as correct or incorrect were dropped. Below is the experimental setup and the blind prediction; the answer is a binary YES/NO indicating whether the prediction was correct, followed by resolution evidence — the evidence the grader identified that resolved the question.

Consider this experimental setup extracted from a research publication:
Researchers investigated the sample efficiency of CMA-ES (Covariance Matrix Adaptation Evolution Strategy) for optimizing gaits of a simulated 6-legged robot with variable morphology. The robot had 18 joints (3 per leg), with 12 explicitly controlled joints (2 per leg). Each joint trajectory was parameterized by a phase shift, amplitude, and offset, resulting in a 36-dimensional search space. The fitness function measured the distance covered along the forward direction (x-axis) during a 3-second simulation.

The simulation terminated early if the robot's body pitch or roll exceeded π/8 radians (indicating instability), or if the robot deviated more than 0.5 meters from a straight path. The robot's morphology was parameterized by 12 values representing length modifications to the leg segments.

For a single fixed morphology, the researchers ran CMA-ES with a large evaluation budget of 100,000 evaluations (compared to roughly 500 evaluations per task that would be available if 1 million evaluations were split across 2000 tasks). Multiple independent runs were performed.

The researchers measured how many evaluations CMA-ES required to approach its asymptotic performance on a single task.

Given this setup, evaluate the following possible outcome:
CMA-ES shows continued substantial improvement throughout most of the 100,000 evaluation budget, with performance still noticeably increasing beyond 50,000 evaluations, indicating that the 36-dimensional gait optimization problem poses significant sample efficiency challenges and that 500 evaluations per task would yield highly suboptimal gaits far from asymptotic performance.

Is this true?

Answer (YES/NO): NO